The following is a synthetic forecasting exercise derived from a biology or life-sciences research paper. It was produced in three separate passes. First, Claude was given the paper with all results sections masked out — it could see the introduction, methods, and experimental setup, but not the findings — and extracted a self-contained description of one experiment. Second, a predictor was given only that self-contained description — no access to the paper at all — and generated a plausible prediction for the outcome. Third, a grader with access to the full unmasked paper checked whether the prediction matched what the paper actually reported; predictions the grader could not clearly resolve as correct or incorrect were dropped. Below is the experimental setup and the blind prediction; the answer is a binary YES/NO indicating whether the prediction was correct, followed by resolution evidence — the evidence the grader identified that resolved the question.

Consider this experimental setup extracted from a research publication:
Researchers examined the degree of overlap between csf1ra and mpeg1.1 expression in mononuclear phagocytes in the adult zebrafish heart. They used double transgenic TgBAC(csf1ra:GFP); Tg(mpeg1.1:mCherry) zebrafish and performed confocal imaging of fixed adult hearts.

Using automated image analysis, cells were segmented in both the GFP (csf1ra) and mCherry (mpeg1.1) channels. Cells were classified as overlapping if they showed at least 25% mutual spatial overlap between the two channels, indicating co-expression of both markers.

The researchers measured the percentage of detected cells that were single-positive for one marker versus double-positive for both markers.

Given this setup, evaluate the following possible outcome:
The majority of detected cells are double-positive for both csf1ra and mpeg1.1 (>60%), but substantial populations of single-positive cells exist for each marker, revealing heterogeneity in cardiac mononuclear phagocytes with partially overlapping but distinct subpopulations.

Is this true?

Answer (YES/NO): NO